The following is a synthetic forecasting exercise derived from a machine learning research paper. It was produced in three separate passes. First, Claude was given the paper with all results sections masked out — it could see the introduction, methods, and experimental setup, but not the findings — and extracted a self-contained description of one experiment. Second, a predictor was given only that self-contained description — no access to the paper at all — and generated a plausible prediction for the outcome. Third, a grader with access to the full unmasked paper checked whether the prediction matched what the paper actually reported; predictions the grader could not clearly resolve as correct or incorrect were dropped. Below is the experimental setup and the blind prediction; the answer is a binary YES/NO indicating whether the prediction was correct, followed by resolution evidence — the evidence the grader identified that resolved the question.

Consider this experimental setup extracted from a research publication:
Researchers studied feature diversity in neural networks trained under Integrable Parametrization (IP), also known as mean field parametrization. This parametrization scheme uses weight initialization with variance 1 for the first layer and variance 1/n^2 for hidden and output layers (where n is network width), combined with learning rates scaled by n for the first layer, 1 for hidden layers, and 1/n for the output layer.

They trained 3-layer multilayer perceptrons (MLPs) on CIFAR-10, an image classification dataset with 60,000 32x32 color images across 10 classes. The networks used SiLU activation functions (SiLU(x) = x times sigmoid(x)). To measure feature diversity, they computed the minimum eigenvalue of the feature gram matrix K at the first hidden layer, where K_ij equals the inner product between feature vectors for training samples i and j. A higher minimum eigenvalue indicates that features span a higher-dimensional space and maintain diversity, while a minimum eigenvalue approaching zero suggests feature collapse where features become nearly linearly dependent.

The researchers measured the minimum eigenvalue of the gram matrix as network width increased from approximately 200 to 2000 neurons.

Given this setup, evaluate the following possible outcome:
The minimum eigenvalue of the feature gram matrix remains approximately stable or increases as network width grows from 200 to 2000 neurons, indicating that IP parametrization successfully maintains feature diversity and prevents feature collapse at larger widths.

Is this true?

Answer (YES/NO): NO